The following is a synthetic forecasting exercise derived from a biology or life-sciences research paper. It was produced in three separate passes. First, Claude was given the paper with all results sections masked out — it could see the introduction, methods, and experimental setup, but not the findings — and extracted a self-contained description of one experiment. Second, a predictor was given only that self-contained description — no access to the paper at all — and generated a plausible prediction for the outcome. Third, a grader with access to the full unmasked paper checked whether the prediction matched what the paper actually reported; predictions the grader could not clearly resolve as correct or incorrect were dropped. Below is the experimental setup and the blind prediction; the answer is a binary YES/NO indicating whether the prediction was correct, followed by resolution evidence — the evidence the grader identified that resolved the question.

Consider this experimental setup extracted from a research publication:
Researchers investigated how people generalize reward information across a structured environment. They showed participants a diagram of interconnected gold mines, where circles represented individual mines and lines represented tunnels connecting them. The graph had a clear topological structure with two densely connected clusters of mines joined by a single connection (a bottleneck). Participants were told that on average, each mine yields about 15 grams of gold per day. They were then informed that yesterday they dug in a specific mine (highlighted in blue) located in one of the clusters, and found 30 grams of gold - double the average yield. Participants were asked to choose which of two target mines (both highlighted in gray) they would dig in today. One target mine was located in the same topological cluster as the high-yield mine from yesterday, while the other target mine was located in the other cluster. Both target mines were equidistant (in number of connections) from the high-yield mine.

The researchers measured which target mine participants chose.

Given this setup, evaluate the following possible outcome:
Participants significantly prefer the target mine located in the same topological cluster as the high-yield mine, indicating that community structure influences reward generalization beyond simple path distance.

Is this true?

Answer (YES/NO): YES